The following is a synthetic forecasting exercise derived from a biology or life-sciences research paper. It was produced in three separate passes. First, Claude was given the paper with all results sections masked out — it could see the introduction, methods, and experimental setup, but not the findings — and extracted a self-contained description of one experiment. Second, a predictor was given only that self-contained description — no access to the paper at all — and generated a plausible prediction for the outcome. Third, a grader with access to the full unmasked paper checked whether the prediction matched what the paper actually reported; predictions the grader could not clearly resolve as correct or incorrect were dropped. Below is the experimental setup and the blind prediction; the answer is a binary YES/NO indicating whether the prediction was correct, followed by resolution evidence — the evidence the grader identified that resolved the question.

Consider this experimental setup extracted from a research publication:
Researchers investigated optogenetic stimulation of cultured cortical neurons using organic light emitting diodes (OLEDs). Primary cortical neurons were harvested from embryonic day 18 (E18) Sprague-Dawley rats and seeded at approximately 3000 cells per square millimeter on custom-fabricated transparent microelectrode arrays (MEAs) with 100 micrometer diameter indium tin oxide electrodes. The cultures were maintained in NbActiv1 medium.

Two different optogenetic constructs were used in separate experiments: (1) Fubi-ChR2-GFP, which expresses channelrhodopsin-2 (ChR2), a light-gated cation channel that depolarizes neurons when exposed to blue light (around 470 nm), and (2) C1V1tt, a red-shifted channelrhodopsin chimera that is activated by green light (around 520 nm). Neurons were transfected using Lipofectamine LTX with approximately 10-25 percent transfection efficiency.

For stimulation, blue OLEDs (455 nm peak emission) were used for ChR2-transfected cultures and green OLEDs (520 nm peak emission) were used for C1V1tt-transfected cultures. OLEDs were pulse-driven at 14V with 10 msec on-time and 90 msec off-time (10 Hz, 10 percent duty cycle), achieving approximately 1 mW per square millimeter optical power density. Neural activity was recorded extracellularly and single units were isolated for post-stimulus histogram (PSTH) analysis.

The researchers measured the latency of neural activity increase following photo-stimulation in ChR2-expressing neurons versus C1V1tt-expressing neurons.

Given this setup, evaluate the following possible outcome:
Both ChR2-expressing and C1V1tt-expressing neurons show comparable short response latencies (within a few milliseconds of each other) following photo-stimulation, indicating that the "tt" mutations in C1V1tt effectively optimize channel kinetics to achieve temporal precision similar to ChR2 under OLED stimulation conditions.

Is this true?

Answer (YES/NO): NO